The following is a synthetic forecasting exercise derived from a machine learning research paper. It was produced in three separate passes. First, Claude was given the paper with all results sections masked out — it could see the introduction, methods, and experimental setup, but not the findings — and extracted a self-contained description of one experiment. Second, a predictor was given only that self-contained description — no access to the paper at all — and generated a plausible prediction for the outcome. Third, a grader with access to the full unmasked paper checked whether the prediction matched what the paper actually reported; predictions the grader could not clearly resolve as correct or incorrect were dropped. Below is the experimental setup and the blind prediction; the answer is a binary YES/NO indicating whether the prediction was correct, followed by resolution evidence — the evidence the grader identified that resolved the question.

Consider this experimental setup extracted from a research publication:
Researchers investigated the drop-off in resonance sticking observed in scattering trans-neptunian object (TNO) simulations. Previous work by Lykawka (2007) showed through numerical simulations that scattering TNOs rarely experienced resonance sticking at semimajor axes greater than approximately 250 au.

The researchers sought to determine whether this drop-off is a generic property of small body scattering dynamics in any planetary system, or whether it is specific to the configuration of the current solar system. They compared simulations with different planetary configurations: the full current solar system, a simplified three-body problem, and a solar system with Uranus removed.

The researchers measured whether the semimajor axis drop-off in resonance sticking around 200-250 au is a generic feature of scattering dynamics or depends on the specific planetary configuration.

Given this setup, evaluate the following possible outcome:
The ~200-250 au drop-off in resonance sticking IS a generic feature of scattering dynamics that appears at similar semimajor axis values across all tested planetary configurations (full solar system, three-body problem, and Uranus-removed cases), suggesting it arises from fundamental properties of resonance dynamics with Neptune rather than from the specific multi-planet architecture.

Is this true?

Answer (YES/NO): NO